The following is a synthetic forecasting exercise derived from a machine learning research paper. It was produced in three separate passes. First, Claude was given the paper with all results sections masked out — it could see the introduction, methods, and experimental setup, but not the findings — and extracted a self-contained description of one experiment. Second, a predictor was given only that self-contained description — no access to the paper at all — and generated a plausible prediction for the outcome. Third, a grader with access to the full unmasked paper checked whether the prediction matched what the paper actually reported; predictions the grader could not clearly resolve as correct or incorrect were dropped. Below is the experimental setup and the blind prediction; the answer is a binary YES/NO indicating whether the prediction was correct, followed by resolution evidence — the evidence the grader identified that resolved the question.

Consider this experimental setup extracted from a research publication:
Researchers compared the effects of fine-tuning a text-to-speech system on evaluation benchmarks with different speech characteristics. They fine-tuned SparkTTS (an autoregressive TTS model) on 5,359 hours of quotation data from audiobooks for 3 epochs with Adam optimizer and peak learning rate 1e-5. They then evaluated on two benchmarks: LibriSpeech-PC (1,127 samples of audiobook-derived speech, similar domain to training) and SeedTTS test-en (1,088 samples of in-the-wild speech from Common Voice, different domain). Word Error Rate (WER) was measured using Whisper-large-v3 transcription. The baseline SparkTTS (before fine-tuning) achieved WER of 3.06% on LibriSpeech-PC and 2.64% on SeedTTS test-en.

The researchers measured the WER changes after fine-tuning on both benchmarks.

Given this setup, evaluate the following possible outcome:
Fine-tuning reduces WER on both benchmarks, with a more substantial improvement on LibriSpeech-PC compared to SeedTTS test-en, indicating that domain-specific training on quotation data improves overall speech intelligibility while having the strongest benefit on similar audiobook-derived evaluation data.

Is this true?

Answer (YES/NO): YES